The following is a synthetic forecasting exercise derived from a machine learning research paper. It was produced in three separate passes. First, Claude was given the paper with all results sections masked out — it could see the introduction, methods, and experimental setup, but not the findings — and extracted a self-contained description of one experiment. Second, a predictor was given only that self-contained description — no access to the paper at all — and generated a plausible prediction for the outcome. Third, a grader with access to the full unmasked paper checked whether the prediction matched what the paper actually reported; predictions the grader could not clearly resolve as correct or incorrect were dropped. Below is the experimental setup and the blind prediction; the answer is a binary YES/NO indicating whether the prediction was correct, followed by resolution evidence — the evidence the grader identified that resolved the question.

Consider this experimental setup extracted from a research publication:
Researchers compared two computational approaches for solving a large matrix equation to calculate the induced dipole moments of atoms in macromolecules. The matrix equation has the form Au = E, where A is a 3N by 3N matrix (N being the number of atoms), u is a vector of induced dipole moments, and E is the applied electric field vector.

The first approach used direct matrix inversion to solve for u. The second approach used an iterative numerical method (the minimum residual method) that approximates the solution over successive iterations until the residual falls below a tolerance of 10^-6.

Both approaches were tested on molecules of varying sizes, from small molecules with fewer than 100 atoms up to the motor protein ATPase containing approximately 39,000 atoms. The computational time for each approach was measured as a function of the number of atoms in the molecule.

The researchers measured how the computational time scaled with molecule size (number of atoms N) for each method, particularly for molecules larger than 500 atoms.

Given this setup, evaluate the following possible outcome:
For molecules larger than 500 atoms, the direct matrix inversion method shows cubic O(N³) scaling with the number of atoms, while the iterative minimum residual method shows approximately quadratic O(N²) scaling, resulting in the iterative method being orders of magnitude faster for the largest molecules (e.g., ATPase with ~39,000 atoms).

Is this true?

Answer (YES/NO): NO